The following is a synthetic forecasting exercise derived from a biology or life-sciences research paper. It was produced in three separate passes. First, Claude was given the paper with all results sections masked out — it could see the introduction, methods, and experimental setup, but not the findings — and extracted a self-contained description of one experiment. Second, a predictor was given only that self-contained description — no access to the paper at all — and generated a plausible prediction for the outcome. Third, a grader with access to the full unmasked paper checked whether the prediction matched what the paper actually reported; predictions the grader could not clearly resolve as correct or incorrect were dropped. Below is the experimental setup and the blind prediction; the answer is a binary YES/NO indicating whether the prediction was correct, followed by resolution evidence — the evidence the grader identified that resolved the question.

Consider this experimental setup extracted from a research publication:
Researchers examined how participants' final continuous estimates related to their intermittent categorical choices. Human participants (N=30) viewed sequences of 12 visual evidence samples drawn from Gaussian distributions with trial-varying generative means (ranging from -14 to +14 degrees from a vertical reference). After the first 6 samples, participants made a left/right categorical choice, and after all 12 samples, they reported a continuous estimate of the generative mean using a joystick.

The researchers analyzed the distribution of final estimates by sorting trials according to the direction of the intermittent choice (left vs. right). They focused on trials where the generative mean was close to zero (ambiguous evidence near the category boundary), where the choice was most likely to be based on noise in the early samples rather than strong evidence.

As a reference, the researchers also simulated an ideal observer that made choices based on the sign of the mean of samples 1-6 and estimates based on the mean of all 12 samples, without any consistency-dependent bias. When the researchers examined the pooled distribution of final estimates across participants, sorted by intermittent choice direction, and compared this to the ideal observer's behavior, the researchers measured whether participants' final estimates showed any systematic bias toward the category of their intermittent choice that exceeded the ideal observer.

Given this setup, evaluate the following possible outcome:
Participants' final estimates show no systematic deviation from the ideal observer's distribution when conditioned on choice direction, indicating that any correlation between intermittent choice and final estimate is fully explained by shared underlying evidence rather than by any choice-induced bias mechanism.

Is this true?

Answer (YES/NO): NO